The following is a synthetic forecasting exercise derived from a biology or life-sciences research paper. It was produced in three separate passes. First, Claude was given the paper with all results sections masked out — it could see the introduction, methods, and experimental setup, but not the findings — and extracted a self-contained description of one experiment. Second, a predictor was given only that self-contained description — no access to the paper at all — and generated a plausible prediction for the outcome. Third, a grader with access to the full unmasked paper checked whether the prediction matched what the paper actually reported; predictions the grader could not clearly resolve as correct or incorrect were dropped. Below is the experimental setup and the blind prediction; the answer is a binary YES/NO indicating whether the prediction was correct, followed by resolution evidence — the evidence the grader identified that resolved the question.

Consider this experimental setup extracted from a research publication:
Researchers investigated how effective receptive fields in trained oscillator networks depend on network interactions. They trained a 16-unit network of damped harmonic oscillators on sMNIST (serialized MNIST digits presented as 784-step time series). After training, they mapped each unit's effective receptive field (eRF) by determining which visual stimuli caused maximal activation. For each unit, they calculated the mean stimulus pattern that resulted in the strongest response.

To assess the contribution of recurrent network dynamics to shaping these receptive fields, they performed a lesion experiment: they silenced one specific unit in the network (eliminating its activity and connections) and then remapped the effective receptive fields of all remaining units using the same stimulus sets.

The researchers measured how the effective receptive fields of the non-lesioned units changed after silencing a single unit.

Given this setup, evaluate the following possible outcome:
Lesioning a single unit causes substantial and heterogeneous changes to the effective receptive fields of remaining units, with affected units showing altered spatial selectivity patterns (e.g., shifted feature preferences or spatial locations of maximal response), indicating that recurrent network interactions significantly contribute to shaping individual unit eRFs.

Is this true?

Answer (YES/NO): YES